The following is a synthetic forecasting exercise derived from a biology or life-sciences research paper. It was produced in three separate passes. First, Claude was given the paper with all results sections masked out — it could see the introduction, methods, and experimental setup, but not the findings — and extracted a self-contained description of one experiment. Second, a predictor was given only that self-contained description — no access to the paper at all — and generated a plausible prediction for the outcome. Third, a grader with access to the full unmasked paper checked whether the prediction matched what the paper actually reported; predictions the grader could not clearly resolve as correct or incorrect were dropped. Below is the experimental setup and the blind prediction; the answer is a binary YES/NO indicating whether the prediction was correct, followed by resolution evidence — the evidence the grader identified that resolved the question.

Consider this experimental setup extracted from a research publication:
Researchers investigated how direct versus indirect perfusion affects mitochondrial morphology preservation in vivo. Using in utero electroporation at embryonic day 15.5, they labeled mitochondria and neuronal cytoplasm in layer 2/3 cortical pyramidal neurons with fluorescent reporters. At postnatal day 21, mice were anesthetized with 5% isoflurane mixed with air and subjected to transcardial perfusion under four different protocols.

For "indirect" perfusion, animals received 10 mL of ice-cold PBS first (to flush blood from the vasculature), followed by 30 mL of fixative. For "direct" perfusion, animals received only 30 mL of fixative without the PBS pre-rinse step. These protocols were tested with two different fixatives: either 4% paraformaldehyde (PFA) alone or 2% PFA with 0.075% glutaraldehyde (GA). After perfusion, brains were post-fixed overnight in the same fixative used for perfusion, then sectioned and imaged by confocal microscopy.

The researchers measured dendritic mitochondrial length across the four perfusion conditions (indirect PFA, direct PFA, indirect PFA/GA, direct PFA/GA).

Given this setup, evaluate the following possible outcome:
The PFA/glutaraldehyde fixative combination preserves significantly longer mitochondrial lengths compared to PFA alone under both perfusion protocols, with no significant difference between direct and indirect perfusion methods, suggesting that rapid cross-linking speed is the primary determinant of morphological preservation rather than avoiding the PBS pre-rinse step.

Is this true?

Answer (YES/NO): NO